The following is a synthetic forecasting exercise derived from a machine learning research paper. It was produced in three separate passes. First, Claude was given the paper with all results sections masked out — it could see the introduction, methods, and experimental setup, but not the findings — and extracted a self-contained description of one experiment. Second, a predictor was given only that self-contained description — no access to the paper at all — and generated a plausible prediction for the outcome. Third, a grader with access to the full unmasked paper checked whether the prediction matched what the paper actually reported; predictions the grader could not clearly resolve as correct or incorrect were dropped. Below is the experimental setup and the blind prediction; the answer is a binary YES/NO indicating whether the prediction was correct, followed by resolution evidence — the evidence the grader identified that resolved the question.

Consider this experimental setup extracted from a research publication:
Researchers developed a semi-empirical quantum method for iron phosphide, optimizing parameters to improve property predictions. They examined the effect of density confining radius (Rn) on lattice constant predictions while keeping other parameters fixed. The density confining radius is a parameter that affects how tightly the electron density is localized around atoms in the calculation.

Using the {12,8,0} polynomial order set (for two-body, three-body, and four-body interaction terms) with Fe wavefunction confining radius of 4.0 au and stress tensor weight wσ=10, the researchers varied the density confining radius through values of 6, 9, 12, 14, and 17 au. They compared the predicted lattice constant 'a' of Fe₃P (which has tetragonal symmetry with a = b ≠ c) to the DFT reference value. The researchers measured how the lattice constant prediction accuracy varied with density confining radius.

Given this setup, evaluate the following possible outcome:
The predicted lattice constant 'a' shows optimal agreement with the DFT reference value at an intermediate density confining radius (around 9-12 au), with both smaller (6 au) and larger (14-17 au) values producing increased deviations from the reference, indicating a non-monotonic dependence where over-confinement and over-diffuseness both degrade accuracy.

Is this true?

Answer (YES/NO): YES